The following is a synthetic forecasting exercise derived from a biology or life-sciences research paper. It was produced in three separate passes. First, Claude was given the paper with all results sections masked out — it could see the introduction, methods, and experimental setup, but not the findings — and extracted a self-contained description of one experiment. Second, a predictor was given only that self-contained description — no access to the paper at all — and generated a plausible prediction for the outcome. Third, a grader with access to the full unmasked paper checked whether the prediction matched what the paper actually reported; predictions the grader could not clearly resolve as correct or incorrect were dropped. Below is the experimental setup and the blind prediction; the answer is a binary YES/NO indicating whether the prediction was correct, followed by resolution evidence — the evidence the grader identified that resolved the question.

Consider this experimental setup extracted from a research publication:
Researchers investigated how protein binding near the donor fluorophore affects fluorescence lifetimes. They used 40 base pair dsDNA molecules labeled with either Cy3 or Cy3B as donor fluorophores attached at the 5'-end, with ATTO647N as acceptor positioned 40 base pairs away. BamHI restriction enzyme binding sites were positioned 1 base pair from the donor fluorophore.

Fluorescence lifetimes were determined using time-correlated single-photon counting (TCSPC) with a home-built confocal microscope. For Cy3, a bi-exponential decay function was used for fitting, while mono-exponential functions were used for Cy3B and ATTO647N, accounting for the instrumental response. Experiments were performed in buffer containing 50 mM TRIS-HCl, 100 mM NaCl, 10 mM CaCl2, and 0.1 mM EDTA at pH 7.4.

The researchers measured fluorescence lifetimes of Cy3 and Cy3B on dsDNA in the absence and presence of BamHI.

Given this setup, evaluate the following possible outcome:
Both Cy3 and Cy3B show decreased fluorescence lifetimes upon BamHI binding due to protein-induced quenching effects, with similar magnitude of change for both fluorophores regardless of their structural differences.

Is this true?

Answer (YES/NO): NO